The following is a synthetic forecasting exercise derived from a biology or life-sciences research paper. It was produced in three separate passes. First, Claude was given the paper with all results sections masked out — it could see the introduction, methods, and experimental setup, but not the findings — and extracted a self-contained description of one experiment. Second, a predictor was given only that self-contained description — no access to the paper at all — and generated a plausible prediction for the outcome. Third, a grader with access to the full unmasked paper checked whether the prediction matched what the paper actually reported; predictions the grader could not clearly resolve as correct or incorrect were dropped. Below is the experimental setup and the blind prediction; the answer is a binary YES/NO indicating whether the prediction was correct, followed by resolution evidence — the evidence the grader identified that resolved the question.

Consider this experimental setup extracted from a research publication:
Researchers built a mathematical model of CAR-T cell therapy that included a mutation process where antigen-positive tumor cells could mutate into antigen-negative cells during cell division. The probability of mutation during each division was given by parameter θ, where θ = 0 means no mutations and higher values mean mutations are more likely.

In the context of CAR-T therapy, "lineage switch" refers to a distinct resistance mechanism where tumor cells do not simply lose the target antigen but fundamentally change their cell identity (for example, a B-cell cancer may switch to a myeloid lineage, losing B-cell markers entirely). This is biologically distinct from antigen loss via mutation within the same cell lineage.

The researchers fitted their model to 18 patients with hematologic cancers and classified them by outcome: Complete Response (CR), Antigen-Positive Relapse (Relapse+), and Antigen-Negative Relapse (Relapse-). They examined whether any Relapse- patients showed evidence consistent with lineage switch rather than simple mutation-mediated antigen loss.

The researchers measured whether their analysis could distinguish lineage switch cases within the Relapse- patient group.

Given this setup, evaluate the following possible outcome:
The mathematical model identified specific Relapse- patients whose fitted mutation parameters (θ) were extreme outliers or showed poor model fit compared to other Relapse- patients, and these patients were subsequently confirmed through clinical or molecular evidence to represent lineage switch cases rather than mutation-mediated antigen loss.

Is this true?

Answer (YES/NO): NO